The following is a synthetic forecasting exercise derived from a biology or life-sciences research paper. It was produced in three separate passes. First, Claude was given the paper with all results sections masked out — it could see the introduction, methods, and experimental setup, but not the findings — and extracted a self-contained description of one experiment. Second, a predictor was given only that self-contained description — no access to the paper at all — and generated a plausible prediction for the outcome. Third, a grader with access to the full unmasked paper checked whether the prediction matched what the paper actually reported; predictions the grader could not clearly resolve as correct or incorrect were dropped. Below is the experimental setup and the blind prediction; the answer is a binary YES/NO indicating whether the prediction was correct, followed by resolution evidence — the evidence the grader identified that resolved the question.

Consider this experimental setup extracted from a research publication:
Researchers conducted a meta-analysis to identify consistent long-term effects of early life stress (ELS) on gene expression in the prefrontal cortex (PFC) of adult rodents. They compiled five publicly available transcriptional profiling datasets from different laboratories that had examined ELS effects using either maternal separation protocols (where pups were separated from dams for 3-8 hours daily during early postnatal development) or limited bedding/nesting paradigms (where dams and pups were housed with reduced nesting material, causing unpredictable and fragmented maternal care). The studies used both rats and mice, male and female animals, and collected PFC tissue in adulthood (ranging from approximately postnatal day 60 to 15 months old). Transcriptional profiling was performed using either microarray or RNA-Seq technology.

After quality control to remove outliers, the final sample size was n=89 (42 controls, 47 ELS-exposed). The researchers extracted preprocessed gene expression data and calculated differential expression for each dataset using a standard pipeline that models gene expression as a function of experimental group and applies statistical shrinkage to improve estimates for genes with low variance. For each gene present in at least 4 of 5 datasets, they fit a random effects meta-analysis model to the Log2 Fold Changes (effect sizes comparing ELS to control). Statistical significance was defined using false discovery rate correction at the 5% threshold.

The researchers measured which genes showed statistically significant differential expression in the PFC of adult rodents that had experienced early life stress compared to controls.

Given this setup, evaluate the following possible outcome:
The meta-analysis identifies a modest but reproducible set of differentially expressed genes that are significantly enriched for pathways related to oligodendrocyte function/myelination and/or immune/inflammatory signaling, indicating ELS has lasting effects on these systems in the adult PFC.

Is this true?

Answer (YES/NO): YES